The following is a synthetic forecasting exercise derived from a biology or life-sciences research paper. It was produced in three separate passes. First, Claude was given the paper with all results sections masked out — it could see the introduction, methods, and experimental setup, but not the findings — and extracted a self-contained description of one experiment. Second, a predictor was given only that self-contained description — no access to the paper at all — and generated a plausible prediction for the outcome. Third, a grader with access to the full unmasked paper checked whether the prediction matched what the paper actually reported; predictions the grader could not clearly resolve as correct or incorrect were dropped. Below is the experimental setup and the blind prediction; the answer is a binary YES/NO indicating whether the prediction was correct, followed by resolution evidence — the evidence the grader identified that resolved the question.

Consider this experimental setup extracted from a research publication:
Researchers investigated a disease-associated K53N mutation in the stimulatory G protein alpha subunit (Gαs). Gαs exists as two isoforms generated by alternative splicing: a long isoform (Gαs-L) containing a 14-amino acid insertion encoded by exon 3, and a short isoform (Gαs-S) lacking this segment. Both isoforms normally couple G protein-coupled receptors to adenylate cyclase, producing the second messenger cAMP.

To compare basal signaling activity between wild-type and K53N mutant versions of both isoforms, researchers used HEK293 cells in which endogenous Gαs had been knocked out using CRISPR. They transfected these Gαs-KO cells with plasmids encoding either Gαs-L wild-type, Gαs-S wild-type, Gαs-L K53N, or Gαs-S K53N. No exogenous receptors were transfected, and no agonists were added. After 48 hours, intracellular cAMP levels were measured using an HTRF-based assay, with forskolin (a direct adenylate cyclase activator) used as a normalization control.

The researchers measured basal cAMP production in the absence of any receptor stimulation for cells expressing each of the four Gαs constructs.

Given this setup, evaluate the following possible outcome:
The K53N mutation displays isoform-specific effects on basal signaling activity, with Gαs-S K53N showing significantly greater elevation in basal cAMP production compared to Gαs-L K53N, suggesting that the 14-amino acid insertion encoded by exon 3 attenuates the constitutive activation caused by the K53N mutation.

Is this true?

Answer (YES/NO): NO